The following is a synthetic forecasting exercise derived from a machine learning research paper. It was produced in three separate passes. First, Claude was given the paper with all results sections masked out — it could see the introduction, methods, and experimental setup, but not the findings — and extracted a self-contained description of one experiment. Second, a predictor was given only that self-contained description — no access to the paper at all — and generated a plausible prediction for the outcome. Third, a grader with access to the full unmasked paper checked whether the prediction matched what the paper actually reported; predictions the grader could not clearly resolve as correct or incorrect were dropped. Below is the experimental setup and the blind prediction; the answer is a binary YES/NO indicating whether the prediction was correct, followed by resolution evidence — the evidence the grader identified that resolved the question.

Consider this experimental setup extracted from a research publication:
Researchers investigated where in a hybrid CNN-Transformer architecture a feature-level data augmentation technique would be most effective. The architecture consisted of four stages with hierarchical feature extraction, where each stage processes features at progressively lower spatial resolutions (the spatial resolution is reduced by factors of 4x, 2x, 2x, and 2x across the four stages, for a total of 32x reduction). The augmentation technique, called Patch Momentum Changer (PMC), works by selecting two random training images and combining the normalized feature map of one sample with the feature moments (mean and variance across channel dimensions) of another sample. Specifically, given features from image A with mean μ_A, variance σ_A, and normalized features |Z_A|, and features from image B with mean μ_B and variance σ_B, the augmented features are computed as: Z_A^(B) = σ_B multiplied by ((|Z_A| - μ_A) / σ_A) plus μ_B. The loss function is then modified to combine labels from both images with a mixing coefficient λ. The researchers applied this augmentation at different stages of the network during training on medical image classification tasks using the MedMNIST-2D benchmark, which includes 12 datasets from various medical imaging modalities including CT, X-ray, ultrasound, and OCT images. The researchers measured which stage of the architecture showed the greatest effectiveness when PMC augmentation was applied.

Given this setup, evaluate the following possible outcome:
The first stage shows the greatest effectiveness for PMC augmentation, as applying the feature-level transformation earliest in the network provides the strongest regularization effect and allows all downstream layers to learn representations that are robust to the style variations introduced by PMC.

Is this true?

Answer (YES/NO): YES